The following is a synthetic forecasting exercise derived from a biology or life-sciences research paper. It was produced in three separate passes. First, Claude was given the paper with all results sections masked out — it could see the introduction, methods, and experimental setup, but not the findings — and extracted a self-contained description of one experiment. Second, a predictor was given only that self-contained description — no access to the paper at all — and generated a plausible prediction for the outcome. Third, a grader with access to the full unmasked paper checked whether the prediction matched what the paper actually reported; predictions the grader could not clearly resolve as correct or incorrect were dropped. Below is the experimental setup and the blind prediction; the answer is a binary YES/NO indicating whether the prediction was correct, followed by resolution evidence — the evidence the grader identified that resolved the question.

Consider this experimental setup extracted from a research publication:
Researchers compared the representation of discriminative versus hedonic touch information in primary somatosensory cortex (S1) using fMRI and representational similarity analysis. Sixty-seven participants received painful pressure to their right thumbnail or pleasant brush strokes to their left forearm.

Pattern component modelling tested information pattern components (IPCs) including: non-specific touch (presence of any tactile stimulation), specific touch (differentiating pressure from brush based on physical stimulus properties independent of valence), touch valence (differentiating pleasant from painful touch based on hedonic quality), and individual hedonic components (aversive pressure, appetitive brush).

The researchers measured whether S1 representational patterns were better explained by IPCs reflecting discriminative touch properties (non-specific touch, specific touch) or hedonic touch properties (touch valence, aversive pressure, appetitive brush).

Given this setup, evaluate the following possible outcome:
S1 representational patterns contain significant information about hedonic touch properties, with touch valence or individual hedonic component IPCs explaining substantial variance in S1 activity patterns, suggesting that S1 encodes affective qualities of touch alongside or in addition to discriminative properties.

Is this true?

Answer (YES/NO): NO